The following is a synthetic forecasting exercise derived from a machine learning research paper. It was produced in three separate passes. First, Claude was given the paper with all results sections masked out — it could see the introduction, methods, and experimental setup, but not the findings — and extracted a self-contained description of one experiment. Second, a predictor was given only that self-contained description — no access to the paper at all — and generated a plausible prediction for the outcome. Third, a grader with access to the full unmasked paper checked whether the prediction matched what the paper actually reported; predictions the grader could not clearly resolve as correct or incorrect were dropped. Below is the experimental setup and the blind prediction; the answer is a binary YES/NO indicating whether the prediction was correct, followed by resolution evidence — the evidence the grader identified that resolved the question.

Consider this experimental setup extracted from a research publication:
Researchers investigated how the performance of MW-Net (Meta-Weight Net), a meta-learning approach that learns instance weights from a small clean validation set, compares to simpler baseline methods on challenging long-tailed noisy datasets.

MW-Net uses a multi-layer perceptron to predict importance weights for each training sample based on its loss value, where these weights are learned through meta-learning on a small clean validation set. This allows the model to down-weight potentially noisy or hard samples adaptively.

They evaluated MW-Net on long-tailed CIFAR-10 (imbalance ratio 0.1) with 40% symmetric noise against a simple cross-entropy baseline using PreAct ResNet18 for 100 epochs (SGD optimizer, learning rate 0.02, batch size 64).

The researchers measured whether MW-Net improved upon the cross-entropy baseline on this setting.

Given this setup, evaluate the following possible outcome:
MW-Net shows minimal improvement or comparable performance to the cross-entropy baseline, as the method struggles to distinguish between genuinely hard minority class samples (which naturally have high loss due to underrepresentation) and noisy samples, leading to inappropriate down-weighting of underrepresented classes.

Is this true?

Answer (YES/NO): YES